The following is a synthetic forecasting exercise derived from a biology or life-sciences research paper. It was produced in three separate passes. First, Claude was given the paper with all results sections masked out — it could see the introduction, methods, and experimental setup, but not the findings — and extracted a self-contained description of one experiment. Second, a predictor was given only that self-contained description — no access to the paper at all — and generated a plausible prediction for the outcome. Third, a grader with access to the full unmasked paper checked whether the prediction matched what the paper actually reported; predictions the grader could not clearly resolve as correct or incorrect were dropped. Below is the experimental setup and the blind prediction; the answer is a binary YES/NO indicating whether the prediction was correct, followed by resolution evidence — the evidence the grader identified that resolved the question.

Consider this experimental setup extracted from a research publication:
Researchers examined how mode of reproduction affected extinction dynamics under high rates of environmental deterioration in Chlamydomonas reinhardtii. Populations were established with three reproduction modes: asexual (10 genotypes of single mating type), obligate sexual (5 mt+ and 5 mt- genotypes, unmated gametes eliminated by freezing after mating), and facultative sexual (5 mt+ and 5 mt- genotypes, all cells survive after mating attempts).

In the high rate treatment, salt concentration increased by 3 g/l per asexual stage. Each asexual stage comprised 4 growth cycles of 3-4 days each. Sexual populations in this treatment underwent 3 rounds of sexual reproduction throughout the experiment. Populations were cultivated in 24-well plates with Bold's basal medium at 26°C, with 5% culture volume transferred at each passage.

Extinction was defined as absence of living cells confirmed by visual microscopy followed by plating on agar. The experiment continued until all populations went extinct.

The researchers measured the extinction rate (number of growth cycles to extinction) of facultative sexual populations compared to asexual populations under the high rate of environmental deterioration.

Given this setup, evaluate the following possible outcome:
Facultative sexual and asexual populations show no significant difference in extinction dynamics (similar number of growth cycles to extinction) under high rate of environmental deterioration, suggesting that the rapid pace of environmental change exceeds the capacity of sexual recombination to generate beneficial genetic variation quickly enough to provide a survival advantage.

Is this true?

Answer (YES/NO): YES